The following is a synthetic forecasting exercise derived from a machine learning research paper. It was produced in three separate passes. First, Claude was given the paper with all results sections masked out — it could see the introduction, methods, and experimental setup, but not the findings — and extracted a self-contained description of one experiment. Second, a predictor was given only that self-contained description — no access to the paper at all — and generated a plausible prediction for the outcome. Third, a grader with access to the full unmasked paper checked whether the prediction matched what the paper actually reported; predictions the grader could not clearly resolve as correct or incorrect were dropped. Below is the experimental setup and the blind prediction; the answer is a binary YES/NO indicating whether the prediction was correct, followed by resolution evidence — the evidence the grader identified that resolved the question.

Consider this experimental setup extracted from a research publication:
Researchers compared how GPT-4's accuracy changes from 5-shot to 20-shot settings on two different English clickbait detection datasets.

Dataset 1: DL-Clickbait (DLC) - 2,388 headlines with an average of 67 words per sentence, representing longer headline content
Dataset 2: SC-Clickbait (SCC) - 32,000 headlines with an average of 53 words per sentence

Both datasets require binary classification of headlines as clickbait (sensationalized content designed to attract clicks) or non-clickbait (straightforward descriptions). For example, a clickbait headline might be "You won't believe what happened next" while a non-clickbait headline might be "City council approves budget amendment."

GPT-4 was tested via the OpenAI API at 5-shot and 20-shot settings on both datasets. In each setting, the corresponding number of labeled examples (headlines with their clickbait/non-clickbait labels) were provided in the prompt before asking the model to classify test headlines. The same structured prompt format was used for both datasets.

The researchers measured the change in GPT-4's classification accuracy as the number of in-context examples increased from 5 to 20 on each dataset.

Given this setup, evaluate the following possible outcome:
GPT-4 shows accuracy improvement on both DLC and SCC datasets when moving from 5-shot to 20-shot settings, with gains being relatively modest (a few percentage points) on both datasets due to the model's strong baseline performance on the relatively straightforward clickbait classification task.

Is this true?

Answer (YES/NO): NO